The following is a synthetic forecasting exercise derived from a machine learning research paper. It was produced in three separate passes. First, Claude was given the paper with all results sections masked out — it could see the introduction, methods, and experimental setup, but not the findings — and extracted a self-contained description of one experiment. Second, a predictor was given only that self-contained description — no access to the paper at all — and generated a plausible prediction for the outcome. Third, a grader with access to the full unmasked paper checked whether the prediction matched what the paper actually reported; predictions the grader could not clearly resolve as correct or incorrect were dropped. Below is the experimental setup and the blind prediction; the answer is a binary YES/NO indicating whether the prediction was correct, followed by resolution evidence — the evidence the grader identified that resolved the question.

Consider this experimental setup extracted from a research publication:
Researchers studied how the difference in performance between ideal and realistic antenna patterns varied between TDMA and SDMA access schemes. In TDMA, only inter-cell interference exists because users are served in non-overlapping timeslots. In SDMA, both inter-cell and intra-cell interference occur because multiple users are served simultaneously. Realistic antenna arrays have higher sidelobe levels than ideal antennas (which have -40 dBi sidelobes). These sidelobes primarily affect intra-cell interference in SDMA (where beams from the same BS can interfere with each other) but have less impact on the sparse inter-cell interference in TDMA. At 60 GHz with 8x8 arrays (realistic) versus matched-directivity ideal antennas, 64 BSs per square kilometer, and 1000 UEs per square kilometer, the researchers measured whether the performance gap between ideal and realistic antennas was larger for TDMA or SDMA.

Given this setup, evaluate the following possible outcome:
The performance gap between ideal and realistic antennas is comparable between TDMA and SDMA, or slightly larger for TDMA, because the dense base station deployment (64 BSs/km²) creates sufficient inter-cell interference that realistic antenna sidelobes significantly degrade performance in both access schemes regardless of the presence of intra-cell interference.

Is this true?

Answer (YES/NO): NO